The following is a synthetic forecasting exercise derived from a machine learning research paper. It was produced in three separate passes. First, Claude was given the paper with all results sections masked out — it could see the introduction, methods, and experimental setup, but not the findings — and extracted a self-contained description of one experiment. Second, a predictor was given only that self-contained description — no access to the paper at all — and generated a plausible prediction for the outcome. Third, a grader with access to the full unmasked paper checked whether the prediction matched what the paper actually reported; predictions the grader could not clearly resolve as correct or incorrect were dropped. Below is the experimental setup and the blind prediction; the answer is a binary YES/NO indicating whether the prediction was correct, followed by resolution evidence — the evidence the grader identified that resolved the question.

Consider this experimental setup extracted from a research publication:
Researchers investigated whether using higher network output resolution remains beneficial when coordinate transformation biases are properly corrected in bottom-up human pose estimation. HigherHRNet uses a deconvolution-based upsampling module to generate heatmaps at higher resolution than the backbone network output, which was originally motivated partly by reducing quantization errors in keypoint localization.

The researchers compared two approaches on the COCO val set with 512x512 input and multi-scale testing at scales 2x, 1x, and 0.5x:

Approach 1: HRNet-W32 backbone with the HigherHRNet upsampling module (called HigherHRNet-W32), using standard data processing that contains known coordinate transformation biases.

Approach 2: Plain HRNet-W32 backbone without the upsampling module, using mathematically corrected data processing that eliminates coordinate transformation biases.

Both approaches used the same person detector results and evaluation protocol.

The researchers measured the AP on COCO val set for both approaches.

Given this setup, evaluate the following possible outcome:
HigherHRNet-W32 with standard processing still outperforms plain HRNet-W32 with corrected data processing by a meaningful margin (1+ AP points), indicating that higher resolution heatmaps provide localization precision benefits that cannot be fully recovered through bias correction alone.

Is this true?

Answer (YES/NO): NO